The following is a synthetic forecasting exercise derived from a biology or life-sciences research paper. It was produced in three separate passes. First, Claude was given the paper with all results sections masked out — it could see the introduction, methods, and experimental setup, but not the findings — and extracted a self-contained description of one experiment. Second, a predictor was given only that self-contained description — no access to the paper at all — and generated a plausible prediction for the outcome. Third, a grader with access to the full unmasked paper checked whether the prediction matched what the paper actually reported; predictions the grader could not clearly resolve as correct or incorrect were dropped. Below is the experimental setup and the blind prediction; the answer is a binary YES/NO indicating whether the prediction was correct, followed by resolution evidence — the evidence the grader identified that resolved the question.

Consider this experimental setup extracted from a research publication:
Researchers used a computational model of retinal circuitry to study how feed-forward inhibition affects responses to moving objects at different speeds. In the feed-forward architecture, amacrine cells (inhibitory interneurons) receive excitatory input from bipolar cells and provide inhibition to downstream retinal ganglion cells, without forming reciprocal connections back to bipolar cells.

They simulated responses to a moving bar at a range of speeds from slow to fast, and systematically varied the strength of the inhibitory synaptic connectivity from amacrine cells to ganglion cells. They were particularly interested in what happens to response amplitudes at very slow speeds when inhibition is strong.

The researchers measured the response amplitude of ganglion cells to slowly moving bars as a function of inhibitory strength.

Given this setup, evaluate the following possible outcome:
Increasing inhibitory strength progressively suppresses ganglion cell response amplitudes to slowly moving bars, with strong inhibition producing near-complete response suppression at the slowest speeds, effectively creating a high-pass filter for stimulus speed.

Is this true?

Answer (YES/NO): YES